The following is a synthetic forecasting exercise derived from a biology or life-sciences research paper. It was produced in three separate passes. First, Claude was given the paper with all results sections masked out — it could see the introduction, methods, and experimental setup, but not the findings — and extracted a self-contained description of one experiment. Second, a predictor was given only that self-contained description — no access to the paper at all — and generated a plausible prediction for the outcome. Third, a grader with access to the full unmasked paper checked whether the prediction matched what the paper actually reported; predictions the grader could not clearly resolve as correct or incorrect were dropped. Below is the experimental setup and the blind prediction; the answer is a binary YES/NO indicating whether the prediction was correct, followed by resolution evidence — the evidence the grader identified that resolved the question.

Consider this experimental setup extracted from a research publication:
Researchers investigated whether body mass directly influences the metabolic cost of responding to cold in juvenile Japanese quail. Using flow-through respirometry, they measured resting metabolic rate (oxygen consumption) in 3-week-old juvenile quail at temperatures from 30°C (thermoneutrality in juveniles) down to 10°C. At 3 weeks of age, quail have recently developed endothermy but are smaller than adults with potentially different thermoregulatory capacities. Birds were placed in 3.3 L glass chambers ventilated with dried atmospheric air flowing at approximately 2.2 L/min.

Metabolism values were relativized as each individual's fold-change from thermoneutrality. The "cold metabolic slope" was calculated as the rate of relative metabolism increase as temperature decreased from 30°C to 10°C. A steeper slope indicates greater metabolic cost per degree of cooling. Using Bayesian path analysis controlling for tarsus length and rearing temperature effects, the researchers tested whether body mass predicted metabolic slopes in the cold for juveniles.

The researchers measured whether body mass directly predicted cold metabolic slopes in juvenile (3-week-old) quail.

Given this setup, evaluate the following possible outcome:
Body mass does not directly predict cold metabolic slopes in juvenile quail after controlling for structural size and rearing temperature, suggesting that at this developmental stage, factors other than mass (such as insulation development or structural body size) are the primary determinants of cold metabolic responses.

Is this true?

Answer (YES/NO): NO